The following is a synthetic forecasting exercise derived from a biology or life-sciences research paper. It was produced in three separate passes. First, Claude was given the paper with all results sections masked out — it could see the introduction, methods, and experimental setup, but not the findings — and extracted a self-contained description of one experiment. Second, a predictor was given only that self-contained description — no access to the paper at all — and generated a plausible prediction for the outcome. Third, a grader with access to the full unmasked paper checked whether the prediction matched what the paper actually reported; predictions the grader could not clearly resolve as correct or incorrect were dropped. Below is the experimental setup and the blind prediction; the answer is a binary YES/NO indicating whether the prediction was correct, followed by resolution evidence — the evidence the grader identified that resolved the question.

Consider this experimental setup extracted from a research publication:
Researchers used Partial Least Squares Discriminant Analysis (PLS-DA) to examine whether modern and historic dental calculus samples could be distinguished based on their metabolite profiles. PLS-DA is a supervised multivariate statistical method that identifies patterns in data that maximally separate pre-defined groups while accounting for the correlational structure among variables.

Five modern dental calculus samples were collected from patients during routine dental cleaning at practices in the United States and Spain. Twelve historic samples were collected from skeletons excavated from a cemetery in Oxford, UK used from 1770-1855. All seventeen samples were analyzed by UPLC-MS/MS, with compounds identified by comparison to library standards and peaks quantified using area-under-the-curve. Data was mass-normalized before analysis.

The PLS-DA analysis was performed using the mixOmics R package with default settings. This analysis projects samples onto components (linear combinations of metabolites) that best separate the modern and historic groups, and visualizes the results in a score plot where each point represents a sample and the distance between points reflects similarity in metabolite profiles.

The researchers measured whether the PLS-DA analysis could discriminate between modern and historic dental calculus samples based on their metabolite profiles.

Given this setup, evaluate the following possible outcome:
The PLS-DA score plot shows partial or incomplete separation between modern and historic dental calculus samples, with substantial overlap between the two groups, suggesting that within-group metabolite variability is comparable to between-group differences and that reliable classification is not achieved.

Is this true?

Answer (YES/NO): NO